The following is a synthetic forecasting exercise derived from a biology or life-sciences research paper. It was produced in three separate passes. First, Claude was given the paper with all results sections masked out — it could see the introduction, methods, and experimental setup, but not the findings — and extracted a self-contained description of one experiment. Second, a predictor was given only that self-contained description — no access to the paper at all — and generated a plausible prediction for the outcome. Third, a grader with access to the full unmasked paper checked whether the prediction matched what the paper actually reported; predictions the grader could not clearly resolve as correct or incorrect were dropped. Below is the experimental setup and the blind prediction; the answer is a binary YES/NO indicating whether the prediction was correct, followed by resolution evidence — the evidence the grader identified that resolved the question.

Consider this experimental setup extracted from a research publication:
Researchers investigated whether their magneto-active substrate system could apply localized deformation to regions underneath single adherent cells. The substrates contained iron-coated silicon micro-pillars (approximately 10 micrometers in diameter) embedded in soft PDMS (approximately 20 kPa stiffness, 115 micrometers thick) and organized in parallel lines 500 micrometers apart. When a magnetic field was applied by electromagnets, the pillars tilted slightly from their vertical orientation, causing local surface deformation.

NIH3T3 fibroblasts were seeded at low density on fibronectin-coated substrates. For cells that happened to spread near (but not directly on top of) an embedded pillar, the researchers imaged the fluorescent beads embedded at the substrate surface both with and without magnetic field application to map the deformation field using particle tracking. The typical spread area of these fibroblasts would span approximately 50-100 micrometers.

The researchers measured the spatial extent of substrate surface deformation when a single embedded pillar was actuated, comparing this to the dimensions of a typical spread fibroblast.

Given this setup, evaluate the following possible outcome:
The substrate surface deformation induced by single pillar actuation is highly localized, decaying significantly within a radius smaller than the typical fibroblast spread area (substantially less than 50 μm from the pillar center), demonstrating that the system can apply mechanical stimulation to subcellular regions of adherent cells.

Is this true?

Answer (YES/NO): YES